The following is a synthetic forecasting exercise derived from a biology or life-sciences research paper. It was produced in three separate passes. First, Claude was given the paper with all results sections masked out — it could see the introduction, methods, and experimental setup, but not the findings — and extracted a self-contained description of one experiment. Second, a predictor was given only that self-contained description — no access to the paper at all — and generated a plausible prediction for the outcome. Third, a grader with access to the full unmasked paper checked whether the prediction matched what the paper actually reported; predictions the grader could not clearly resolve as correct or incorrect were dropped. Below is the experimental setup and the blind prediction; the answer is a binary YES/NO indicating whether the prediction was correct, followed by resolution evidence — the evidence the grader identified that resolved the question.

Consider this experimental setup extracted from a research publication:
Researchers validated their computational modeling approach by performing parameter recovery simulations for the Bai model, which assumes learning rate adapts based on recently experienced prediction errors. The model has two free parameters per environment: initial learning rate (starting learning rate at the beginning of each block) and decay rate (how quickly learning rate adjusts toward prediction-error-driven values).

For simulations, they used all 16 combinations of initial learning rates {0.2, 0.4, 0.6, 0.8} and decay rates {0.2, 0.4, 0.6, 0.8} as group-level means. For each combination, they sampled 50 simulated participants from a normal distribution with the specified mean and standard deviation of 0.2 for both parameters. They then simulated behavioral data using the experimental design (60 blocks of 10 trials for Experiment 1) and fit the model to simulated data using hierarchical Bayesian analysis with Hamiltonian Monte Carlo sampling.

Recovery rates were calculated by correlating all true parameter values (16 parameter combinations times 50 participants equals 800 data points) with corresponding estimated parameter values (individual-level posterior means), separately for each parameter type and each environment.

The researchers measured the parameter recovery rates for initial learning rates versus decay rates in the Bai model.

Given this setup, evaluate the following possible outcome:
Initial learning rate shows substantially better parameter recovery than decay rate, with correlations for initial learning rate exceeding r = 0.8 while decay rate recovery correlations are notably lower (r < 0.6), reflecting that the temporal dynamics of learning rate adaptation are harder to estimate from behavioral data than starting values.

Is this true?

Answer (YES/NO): NO